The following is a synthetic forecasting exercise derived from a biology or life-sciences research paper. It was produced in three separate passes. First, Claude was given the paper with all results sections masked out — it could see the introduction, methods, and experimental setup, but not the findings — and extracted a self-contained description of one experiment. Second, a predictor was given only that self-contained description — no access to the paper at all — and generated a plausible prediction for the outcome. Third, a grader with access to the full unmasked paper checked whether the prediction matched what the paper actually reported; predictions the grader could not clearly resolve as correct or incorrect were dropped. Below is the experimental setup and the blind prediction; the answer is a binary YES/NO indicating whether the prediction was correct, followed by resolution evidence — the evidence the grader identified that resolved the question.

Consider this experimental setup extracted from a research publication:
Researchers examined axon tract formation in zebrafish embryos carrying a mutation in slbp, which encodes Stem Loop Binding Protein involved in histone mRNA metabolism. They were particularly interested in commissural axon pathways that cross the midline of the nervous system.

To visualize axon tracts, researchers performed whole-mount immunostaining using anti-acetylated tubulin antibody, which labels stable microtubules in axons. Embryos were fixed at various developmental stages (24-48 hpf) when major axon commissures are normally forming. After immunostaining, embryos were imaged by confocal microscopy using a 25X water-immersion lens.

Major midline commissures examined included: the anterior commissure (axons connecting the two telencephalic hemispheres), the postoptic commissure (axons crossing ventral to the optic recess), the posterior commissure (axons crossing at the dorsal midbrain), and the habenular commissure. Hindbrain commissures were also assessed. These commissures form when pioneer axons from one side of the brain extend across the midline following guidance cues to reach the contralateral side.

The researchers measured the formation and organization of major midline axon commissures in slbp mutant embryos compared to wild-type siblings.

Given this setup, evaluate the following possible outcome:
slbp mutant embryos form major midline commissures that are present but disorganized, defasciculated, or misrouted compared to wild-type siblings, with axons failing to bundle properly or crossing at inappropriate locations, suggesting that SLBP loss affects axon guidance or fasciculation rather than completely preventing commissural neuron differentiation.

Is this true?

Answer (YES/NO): NO